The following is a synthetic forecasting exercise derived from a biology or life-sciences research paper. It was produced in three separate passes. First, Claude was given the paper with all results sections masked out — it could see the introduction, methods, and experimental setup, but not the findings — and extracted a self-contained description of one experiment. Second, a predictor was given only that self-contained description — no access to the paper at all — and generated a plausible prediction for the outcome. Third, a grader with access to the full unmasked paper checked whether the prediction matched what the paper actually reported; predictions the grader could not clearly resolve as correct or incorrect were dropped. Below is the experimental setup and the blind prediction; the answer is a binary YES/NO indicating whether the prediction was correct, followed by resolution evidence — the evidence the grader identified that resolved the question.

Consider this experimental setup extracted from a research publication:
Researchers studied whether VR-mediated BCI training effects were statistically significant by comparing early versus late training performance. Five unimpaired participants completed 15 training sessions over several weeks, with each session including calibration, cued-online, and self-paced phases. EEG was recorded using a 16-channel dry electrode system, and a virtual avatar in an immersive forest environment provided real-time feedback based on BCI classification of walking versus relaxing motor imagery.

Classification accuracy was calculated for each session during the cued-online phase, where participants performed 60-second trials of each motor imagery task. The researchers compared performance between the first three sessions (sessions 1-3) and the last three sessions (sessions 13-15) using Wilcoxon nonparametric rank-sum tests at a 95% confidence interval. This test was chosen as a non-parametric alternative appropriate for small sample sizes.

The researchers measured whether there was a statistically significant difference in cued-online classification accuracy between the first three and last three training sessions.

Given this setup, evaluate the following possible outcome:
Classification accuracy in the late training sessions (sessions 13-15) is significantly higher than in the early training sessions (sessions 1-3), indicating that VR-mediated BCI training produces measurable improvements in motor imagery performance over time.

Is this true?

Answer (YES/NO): YES